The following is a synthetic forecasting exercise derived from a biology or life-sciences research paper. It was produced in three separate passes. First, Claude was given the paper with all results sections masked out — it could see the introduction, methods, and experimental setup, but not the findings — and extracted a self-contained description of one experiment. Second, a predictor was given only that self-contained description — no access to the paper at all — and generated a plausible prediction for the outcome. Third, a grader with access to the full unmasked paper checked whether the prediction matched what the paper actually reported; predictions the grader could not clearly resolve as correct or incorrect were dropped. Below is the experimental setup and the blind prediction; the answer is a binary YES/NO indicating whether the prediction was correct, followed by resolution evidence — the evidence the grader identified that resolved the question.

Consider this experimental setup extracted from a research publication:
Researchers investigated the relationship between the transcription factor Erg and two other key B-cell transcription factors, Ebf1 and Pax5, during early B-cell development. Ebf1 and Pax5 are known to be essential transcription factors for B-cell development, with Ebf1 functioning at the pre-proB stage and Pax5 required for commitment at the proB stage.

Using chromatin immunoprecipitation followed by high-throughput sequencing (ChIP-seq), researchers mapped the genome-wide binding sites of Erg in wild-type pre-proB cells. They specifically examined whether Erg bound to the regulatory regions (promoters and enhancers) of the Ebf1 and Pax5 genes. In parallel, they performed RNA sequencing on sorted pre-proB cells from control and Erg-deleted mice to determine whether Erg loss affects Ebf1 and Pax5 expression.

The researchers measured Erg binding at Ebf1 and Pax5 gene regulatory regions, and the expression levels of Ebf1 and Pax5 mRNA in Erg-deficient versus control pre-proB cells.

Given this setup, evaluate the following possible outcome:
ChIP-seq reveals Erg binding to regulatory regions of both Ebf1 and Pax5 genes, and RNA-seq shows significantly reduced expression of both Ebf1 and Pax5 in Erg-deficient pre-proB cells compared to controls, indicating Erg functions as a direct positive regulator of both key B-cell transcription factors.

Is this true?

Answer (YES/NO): YES